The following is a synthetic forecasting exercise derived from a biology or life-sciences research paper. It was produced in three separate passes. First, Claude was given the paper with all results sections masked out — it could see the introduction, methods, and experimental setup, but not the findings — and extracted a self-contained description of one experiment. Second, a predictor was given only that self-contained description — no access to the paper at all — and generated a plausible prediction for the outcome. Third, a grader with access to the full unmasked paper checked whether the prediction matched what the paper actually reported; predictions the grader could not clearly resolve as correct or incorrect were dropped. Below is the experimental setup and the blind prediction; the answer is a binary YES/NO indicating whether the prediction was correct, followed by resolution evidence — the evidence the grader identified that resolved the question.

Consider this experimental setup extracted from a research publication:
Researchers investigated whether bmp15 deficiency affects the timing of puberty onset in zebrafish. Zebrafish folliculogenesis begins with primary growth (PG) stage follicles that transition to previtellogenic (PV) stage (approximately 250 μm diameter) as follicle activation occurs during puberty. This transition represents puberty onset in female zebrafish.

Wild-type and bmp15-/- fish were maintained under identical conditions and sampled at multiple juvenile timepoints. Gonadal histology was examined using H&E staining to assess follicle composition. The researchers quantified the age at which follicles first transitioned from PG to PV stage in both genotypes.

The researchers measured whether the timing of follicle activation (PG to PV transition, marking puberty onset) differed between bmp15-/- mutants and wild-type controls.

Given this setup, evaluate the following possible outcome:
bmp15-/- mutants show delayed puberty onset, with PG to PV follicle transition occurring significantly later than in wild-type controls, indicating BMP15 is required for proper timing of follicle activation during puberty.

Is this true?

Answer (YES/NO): YES